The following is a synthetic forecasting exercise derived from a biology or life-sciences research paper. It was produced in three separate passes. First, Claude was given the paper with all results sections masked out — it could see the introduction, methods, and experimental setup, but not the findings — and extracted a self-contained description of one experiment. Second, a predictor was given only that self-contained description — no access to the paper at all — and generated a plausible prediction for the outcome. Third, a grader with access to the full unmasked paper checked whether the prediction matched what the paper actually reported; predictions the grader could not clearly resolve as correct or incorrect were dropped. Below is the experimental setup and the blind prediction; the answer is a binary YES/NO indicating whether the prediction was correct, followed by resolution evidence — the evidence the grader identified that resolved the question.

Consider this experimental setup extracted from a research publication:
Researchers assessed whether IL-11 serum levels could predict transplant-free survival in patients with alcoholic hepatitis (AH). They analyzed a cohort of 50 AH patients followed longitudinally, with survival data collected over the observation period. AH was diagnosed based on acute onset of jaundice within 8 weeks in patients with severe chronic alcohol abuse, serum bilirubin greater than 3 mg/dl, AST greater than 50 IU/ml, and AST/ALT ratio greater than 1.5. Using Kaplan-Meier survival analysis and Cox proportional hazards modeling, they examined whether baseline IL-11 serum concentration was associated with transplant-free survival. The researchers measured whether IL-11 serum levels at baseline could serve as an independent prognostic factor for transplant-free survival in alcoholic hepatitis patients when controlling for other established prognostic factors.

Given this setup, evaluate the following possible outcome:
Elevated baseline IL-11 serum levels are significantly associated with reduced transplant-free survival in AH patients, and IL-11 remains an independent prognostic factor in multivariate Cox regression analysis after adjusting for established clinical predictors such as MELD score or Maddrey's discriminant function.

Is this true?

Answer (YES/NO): YES